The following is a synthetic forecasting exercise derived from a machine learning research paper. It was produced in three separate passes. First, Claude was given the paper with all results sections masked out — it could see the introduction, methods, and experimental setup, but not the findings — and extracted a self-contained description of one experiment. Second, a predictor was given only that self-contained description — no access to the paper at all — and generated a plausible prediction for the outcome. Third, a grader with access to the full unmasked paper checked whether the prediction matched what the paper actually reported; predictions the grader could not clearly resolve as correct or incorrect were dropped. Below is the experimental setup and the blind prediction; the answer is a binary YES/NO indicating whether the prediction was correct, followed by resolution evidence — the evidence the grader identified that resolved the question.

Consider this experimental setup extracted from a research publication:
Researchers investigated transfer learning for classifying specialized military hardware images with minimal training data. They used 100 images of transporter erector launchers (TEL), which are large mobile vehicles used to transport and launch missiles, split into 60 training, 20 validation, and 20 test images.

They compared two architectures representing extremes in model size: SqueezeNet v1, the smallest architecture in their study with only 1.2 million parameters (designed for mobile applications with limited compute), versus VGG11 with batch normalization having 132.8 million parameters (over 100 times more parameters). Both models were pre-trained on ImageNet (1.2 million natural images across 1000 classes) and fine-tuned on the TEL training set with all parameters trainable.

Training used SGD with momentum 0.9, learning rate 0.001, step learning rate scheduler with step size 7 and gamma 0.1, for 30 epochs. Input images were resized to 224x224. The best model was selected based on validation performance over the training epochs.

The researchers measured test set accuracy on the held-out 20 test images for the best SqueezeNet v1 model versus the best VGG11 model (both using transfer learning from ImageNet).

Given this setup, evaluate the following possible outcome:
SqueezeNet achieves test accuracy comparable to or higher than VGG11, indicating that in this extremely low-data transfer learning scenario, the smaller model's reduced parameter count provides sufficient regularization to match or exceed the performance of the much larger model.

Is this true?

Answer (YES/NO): NO